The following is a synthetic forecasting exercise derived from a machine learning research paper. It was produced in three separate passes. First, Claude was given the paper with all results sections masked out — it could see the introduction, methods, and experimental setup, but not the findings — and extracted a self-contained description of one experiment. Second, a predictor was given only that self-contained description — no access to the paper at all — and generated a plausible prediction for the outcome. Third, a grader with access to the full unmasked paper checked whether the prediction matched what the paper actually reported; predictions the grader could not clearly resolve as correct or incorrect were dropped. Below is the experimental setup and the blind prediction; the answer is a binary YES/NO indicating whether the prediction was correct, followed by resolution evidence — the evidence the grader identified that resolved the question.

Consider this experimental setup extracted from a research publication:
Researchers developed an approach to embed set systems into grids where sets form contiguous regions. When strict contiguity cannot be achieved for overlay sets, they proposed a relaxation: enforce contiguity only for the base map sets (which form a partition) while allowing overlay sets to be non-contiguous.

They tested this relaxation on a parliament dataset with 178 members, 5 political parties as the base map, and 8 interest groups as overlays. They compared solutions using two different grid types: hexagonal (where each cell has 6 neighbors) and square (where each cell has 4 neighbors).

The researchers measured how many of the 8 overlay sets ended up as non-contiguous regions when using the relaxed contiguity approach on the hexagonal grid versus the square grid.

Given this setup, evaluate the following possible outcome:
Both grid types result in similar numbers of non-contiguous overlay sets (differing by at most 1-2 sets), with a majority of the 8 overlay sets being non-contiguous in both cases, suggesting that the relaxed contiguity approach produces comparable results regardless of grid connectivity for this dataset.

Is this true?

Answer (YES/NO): NO